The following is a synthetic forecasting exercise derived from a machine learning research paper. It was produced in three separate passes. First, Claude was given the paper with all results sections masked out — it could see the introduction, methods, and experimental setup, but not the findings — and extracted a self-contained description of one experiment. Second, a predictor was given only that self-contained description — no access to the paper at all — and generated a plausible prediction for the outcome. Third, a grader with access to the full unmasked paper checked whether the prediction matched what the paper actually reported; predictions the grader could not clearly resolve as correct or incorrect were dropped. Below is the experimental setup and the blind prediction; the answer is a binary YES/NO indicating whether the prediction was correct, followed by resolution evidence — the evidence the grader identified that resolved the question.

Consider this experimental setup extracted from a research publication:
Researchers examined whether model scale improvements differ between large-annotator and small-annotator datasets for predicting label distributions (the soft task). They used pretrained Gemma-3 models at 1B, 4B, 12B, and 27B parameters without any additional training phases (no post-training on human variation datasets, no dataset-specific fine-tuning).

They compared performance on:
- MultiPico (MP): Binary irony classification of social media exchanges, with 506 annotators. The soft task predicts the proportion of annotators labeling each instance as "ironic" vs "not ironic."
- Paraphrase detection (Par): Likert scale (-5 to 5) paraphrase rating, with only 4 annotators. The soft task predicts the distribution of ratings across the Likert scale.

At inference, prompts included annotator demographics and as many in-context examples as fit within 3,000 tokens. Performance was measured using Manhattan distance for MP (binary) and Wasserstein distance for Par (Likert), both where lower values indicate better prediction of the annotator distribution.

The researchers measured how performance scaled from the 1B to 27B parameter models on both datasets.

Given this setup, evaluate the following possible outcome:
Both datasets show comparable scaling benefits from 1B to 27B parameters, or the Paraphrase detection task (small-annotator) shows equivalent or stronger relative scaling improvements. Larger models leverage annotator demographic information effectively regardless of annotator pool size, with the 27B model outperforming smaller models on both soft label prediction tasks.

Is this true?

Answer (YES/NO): YES